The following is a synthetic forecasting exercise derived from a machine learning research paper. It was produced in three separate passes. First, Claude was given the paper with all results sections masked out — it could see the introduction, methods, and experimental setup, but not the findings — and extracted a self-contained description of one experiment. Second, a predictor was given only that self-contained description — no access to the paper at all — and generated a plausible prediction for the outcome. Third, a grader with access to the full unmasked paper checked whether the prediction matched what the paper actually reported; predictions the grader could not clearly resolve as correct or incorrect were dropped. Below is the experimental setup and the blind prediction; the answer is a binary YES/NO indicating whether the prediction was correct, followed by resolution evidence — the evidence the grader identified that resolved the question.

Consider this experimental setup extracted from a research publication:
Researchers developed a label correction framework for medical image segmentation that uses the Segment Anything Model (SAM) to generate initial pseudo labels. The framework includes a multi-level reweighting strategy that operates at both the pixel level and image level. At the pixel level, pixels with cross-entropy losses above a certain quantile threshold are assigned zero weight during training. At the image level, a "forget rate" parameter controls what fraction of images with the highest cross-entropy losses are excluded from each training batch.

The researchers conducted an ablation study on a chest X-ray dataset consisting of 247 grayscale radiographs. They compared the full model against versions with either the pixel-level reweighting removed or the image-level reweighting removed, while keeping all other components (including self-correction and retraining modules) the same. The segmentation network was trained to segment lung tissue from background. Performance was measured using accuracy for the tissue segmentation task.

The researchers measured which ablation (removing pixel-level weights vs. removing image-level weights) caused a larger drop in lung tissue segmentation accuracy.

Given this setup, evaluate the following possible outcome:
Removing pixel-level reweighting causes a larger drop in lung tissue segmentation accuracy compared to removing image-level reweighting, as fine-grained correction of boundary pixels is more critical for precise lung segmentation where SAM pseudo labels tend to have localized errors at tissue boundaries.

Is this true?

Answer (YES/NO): YES